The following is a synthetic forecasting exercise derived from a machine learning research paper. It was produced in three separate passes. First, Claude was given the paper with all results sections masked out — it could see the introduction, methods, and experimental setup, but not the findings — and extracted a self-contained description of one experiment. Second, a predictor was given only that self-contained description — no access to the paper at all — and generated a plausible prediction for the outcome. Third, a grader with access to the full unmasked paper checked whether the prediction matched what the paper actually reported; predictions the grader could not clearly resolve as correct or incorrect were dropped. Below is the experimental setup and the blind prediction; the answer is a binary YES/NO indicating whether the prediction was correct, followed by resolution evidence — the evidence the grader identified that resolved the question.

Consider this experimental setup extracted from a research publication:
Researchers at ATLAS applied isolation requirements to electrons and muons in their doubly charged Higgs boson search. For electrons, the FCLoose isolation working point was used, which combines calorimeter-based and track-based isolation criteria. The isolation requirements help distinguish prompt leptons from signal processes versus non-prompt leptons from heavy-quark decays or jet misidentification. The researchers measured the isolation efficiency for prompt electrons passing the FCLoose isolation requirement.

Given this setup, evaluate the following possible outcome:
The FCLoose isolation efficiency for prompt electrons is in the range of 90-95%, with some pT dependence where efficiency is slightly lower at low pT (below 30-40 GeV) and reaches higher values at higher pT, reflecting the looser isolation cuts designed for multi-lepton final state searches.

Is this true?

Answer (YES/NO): NO